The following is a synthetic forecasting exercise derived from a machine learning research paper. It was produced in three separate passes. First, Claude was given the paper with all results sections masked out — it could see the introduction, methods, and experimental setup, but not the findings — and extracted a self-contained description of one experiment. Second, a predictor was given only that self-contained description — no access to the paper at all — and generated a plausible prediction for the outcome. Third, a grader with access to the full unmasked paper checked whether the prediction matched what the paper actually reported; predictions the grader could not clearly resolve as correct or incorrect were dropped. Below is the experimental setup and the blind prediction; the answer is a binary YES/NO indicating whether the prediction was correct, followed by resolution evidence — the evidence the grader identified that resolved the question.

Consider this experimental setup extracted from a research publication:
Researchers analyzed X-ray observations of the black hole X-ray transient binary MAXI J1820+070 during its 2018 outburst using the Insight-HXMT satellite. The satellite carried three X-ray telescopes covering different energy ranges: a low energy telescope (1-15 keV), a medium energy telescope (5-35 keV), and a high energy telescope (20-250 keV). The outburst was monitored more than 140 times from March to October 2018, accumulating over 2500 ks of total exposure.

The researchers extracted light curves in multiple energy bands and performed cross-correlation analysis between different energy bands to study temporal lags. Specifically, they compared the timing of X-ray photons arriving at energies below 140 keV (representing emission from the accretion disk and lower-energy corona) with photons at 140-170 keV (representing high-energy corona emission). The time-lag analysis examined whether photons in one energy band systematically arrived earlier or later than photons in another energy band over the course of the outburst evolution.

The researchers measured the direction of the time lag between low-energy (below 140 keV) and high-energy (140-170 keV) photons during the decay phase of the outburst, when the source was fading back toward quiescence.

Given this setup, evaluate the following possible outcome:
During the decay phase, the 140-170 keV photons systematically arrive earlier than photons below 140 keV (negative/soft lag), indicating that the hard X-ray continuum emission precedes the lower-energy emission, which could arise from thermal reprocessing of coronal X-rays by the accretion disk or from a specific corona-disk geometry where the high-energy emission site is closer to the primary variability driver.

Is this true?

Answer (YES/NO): NO